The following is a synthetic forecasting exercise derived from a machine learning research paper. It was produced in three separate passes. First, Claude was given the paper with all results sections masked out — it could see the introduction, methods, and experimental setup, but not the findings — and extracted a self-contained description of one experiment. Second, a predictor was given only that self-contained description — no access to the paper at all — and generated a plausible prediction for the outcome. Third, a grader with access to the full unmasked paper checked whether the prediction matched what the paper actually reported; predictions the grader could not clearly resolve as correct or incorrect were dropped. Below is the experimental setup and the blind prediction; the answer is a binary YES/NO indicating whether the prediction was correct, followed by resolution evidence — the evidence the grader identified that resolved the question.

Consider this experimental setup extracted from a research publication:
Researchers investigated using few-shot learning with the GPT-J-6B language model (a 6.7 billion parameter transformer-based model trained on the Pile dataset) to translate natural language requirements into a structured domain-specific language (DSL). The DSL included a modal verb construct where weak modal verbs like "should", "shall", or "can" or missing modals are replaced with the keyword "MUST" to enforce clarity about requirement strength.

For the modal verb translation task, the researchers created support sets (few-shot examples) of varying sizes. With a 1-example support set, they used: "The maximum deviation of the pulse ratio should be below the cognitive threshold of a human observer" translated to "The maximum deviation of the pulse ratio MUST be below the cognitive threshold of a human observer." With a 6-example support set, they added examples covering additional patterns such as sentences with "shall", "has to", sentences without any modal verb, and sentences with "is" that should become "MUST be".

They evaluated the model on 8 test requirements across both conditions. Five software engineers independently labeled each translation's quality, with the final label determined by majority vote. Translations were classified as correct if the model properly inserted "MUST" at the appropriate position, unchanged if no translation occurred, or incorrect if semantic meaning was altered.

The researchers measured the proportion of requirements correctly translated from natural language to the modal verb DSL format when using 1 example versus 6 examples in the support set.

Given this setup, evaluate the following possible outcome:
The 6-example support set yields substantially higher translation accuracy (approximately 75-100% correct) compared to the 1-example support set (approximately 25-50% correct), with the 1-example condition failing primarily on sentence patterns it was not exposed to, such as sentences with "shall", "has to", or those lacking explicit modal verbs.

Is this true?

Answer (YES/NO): YES